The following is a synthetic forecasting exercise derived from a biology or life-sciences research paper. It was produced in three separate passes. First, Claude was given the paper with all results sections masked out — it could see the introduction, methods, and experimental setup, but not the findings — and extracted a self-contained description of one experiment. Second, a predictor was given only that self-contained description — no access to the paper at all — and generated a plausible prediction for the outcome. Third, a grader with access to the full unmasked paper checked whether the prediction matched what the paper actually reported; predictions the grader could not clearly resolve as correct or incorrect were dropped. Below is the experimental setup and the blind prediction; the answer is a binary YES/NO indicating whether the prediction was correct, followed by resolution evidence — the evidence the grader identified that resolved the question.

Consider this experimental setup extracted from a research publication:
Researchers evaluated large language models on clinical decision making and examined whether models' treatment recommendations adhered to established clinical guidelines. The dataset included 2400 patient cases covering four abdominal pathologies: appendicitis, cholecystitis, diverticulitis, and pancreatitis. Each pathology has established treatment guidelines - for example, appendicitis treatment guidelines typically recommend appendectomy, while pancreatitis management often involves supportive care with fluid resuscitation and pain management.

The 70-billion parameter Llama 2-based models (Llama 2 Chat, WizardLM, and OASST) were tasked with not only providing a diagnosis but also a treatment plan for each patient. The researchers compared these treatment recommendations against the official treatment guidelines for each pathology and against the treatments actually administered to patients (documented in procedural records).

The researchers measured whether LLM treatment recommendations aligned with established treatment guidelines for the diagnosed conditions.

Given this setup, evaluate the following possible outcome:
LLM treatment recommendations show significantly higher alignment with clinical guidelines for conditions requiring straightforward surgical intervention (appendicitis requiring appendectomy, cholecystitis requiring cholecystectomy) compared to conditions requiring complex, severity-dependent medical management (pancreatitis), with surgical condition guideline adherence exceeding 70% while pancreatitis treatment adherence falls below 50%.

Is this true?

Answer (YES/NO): NO